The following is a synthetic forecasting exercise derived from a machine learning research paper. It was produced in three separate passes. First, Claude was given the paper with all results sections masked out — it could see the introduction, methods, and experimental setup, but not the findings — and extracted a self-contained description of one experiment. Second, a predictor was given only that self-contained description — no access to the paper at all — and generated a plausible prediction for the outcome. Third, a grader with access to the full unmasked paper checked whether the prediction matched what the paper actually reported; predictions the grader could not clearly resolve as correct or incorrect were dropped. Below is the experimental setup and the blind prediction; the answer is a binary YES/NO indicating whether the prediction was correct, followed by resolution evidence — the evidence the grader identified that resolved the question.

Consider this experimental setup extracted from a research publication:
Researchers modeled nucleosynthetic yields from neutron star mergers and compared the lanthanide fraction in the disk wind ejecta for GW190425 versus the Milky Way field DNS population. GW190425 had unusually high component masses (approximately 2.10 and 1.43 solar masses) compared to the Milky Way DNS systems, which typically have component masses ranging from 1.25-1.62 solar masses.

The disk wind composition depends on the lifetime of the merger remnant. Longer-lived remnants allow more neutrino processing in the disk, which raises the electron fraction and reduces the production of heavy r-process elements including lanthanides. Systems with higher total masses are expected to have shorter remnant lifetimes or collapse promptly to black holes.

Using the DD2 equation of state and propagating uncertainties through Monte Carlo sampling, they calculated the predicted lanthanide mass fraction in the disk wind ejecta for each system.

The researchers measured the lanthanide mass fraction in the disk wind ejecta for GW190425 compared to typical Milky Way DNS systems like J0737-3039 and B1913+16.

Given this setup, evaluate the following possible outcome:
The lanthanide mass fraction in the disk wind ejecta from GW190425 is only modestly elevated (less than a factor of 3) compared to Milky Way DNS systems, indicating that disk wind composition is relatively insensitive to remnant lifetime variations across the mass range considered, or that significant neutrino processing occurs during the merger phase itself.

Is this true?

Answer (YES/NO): NO